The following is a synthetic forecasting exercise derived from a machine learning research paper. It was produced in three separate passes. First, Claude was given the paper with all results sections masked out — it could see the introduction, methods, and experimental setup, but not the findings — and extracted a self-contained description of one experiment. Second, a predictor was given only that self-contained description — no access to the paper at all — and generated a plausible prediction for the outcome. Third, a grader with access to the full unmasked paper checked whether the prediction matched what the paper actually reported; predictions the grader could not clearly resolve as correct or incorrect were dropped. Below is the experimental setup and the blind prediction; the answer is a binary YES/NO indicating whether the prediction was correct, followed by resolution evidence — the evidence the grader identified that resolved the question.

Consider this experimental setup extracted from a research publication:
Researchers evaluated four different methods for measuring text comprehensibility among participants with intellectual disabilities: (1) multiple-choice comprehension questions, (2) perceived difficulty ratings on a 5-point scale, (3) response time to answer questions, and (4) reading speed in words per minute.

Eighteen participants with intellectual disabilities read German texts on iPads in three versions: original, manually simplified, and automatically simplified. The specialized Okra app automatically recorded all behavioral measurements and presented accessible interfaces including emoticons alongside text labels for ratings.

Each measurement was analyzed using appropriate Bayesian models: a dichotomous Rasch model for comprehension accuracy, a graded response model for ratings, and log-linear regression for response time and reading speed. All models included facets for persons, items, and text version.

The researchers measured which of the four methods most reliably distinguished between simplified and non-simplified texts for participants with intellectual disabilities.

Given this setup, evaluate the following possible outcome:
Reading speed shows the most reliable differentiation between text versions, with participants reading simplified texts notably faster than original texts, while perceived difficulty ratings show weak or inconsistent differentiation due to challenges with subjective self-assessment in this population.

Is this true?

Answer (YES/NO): NO